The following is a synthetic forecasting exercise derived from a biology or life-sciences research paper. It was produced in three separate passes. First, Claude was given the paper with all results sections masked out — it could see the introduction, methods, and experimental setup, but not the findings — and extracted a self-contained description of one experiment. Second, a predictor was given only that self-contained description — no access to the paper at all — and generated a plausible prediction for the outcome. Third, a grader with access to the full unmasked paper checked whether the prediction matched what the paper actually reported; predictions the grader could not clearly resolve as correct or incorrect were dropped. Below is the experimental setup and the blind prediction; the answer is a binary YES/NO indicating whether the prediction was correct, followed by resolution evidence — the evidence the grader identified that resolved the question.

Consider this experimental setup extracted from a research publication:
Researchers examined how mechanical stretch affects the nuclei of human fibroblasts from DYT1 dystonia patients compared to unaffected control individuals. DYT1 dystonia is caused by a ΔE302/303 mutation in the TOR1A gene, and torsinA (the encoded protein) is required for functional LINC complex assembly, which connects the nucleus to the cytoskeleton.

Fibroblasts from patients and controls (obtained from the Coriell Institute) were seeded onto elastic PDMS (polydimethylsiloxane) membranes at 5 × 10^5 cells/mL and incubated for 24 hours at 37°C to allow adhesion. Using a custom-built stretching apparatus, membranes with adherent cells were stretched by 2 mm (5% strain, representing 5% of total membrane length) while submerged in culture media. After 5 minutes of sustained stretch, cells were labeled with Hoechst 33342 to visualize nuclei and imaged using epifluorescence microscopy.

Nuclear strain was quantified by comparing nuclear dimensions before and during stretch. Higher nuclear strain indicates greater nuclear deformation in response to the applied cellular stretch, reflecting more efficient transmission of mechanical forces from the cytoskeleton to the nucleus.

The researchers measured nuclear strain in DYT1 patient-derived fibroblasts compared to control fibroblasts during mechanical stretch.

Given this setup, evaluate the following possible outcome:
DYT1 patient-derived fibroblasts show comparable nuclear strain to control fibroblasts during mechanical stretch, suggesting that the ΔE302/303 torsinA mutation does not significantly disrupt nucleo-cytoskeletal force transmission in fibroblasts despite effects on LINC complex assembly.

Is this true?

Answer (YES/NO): NO